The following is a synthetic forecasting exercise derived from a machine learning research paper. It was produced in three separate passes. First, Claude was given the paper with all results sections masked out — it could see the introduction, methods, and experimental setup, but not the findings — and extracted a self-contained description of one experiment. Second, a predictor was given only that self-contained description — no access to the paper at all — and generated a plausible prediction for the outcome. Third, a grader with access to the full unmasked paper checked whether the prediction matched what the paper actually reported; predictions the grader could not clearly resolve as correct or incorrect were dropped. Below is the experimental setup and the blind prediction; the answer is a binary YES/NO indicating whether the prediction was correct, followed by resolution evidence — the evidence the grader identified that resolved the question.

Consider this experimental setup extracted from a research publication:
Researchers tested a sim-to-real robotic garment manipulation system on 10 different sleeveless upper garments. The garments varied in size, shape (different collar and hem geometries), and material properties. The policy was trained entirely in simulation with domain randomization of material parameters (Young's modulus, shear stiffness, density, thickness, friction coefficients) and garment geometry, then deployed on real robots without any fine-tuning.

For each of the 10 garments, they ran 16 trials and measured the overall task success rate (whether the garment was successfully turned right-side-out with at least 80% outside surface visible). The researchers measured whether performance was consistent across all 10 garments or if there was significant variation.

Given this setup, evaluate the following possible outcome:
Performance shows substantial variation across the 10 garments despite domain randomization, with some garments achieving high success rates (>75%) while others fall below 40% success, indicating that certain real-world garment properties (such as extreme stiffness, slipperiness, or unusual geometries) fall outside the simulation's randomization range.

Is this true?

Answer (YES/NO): NO